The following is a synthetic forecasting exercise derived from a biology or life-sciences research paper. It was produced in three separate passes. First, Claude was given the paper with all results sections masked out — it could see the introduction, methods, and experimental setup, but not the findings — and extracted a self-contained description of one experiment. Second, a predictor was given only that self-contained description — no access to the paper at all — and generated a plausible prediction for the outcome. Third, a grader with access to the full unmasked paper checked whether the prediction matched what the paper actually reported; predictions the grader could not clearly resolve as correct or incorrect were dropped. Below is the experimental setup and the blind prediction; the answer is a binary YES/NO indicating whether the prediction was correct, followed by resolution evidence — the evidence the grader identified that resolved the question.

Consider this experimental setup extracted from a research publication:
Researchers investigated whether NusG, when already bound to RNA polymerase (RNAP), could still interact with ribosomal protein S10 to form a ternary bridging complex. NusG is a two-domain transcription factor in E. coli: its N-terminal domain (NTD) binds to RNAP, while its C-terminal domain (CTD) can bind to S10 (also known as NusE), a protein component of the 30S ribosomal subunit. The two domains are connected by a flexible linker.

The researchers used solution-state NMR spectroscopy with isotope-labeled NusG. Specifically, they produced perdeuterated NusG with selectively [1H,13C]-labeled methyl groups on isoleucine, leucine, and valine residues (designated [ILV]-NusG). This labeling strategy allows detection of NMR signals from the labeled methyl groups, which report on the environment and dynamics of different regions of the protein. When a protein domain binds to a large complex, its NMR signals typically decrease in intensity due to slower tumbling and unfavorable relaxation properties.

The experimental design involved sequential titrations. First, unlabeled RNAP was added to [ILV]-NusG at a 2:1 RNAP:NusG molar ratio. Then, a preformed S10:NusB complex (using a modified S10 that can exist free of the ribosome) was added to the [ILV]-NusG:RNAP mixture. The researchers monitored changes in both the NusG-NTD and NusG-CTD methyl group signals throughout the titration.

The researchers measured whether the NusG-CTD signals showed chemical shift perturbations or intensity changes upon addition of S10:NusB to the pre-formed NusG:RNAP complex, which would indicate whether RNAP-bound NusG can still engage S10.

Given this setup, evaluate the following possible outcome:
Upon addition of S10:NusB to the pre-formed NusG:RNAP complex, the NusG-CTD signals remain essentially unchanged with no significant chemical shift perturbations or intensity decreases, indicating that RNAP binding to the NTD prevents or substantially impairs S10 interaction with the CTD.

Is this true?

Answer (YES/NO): NO